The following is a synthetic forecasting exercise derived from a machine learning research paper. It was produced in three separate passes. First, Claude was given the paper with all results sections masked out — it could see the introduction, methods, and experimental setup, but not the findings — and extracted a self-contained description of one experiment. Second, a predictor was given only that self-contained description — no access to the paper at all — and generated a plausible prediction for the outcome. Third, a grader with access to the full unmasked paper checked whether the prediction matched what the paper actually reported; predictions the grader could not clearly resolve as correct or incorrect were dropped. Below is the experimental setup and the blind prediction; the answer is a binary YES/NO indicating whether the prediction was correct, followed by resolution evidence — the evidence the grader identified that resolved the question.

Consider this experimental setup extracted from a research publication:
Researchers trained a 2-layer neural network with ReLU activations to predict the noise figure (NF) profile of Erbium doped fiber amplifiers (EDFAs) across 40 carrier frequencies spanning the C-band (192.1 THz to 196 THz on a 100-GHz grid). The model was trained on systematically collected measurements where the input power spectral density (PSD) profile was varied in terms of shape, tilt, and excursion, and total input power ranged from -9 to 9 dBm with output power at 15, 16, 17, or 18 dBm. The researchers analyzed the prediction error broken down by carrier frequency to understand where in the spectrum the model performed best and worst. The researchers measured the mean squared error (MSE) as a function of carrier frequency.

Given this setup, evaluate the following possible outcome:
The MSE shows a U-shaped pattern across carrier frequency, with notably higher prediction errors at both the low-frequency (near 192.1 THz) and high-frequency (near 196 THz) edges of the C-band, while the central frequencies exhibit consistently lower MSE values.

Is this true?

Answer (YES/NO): NO